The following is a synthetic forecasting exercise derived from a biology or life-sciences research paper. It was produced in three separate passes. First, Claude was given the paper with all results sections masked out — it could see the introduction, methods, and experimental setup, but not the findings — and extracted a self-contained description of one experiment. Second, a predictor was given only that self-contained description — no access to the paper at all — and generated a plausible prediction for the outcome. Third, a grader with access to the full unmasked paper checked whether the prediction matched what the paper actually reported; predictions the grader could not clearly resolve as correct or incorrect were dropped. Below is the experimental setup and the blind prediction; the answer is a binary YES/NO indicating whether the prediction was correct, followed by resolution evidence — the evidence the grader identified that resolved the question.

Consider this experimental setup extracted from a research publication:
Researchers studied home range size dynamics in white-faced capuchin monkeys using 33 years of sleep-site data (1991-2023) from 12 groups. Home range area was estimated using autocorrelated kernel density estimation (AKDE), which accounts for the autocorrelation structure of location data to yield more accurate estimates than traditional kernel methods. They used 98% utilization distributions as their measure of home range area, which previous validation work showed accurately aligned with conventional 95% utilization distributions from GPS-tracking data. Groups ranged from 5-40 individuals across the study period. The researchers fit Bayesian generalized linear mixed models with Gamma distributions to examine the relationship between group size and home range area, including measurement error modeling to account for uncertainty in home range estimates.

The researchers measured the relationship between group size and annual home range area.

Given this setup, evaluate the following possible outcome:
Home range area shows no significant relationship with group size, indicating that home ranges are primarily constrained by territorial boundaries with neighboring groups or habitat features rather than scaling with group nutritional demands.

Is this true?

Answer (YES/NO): NO